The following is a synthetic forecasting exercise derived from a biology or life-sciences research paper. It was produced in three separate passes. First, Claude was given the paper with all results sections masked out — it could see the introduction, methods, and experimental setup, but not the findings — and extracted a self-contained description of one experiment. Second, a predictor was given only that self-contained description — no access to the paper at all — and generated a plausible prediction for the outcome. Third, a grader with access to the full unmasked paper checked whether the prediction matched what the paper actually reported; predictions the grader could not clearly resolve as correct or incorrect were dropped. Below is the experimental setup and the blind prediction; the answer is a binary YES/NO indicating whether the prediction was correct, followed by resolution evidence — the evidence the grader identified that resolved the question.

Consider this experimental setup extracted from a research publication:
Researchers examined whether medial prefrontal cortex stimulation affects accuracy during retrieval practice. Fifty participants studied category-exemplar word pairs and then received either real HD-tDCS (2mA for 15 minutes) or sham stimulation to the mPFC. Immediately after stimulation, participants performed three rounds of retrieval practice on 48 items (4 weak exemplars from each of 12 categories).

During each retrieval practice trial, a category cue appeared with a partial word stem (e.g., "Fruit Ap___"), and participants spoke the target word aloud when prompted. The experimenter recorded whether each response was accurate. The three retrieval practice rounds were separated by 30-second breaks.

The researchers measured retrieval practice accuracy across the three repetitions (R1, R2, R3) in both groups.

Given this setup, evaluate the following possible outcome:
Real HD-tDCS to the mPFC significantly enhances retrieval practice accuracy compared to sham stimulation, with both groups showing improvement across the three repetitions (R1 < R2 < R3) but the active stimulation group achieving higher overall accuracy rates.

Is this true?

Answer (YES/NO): NO